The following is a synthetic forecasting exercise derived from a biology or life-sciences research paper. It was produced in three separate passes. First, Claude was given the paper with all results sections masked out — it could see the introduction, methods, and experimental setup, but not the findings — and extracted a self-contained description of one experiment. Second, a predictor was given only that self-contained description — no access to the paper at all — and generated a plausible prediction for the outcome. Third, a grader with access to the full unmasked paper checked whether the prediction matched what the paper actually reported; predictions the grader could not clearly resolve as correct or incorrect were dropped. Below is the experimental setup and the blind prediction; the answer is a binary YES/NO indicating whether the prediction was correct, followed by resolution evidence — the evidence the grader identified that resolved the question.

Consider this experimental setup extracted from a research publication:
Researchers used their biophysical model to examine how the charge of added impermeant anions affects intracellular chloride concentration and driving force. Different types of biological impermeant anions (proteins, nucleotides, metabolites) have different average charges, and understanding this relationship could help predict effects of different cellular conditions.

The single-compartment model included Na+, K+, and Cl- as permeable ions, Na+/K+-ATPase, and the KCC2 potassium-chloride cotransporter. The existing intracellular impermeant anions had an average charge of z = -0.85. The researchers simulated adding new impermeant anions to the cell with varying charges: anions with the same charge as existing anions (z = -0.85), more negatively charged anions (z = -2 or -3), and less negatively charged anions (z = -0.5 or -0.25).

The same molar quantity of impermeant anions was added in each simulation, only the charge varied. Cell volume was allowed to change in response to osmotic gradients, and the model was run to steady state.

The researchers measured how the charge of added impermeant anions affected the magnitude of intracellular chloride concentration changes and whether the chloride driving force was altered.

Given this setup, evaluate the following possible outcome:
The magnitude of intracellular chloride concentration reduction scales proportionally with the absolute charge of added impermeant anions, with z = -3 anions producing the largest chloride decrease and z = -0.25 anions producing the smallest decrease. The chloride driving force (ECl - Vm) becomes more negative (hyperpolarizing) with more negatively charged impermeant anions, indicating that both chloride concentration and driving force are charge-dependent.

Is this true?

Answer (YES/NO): NO